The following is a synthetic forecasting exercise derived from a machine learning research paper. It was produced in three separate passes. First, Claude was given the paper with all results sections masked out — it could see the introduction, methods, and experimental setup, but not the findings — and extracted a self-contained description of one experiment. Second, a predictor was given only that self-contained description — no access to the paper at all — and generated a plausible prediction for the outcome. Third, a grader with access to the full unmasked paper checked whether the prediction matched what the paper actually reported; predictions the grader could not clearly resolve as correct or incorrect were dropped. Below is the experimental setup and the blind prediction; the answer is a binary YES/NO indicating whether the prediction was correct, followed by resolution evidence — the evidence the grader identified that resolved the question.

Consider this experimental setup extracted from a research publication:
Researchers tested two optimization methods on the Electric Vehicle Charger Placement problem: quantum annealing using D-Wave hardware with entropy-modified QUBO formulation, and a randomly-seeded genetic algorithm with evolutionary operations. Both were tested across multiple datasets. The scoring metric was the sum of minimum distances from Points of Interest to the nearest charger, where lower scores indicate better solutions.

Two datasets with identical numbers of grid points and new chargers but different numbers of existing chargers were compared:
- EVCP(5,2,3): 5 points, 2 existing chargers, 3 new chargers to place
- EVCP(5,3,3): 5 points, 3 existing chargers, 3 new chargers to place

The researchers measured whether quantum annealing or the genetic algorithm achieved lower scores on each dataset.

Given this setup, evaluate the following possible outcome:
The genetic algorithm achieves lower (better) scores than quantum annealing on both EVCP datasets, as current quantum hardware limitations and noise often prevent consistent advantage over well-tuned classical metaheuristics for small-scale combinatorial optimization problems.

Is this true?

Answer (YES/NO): NO